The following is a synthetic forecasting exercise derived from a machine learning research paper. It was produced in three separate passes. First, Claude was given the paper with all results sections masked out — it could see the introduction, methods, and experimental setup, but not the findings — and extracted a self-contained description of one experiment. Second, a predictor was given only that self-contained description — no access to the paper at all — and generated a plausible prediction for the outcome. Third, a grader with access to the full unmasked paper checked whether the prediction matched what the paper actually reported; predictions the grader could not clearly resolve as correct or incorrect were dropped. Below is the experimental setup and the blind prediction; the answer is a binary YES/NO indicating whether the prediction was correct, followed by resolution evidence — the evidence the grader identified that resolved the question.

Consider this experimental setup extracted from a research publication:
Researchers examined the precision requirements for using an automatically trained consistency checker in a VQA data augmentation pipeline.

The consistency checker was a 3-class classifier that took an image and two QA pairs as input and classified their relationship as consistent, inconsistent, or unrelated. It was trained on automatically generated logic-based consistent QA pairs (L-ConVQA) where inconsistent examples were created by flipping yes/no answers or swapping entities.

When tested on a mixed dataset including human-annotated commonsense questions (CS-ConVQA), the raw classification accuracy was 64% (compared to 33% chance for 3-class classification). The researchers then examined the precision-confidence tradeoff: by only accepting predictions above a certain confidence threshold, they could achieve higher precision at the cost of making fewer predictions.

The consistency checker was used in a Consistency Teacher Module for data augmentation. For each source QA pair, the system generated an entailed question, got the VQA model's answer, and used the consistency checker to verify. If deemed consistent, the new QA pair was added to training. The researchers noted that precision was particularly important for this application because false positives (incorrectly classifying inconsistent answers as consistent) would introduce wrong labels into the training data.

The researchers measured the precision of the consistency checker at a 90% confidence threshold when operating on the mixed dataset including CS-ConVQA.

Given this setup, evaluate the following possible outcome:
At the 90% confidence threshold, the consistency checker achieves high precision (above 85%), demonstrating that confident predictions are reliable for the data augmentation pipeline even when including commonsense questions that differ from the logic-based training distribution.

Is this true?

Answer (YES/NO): NO